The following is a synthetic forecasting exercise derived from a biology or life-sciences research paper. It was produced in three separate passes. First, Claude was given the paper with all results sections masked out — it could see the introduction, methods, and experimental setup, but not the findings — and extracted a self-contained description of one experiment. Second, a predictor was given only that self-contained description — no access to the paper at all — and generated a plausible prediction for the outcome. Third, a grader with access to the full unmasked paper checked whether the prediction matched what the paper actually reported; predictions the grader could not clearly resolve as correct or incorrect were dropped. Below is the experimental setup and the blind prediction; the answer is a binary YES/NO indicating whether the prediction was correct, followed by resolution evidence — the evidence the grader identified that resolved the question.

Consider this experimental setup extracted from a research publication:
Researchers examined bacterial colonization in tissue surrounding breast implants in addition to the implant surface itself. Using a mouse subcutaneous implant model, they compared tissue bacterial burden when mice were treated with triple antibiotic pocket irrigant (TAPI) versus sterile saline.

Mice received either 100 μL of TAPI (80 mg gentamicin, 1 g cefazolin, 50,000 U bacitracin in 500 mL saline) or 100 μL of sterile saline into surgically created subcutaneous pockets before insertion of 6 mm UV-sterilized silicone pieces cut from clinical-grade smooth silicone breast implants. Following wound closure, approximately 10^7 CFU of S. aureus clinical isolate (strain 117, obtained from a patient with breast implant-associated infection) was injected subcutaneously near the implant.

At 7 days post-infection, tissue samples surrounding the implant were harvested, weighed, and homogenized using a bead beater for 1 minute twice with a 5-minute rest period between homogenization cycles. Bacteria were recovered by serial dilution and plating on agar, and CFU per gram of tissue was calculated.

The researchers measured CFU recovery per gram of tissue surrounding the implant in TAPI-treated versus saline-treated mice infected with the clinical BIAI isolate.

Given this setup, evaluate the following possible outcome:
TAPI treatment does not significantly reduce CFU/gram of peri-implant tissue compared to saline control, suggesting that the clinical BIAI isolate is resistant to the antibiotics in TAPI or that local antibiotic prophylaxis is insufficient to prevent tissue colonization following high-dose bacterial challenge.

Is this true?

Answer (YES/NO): YES